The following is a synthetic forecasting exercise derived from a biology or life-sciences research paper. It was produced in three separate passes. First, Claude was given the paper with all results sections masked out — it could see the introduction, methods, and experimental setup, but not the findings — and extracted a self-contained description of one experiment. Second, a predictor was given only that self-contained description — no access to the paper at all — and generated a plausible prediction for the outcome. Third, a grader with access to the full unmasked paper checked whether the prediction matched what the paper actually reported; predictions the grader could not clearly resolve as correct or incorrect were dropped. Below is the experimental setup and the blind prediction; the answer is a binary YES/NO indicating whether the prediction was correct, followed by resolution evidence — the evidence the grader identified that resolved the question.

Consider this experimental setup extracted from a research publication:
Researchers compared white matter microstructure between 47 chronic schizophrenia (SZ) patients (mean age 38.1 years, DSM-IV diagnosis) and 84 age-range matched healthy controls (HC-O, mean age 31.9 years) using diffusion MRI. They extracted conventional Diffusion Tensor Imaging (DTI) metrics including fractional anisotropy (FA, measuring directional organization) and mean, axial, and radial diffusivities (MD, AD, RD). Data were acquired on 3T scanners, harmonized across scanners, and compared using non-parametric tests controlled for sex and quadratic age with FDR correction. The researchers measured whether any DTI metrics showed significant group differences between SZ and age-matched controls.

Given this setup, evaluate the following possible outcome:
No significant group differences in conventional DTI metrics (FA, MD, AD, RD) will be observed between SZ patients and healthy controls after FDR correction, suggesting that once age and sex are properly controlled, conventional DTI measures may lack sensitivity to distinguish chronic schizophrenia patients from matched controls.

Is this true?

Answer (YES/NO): YES